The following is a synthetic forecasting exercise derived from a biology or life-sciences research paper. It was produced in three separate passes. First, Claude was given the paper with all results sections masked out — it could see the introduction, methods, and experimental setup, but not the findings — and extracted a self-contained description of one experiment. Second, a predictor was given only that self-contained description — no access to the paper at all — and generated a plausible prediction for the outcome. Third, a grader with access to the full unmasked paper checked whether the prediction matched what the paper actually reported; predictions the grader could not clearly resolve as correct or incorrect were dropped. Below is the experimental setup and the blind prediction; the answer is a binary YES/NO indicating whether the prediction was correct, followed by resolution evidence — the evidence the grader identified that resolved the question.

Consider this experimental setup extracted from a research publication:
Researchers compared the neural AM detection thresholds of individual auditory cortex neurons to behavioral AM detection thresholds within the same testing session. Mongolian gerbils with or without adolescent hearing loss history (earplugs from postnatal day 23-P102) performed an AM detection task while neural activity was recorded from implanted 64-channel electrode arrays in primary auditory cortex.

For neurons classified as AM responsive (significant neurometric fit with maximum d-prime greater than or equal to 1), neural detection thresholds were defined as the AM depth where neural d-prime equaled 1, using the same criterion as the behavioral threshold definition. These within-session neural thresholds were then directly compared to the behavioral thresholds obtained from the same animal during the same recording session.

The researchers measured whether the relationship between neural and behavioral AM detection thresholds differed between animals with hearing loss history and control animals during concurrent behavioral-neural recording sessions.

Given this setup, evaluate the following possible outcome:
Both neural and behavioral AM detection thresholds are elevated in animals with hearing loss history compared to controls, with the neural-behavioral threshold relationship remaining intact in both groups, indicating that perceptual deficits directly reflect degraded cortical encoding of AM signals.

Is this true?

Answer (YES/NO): YES